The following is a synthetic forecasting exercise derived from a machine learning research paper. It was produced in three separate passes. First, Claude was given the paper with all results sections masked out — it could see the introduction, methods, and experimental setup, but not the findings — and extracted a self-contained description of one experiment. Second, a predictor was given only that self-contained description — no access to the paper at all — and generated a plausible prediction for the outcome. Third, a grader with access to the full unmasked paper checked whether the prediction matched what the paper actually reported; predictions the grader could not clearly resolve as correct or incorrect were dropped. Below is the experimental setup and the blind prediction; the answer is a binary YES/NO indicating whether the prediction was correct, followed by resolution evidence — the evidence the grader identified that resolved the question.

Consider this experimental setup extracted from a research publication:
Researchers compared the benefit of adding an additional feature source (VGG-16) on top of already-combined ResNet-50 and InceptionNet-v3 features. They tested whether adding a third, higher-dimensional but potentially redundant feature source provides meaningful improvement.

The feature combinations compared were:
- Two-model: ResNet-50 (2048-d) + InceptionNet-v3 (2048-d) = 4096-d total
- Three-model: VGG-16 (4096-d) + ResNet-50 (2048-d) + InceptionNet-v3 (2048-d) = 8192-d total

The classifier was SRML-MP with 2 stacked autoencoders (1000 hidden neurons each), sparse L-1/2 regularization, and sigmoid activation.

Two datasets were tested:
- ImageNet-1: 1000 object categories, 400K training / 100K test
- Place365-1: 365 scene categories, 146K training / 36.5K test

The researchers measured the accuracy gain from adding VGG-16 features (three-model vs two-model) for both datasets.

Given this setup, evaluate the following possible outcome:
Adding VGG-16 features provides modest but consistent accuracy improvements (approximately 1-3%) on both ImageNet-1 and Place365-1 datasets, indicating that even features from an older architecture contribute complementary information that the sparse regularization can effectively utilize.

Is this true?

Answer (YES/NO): NO